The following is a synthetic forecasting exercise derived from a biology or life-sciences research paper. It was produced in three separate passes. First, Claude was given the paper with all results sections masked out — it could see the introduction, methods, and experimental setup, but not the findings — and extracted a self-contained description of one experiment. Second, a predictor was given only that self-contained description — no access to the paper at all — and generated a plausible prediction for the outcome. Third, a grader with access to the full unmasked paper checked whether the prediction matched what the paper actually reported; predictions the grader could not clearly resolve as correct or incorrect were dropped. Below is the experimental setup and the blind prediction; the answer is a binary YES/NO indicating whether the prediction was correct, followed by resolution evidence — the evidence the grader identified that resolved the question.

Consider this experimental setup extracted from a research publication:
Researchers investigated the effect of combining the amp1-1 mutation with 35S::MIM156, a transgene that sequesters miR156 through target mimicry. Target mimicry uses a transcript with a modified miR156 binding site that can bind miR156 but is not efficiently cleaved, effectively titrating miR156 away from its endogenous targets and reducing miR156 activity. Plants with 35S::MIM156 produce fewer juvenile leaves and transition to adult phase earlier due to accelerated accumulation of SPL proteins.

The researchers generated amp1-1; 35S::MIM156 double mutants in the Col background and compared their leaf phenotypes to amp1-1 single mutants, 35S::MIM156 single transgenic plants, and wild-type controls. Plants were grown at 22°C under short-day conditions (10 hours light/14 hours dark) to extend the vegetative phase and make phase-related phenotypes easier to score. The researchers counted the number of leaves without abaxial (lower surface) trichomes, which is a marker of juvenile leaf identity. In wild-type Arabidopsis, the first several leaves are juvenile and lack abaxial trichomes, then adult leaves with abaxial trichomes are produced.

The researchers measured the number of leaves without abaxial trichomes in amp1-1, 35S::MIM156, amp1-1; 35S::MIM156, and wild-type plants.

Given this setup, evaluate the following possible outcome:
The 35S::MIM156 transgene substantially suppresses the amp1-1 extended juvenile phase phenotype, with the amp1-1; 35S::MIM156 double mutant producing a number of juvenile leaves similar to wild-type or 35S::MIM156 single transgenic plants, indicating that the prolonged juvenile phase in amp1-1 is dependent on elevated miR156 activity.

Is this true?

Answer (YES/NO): NO